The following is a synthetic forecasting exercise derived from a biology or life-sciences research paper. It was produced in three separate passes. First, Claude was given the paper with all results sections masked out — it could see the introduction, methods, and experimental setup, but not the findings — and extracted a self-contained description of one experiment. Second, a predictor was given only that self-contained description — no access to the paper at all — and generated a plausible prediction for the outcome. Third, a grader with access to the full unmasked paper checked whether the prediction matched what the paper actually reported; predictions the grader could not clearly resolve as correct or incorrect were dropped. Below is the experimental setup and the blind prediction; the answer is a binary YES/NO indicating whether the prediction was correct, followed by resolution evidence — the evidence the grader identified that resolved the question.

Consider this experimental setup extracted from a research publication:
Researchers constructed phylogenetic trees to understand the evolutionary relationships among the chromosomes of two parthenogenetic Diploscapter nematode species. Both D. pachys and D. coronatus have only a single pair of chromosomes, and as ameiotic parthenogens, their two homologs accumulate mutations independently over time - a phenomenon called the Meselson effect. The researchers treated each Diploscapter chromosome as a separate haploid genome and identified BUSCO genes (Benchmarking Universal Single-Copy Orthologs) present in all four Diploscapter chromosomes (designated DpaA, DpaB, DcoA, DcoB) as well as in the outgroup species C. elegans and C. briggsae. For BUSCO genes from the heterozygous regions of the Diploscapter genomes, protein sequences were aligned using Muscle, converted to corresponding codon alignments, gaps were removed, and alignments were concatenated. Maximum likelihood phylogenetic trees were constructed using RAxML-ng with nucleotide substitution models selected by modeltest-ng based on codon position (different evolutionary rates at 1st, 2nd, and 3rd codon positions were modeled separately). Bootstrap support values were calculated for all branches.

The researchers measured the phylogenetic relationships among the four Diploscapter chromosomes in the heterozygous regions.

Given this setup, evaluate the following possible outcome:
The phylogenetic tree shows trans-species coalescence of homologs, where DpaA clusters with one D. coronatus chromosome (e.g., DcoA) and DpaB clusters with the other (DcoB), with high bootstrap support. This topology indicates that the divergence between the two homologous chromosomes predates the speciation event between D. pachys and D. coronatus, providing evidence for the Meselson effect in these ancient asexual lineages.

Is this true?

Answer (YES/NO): NO